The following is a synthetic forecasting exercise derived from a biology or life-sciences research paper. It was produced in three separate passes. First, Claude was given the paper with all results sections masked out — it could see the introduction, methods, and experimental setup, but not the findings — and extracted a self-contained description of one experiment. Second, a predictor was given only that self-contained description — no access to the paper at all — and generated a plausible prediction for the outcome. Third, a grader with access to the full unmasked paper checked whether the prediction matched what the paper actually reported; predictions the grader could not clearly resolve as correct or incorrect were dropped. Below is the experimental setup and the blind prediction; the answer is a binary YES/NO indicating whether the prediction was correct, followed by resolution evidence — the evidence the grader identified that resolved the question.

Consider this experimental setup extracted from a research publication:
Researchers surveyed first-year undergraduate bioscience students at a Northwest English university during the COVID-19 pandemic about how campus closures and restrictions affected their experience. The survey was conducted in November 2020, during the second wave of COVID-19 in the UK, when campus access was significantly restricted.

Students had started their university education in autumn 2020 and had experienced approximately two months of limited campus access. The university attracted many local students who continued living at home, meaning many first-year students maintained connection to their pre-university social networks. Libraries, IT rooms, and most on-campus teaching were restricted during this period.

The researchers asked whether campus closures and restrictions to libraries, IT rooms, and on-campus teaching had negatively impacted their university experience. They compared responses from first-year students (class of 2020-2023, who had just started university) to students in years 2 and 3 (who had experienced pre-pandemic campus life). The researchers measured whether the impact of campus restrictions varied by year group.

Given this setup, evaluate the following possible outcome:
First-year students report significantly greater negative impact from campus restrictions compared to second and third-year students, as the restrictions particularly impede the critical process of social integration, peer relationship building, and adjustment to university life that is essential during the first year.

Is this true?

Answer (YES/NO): NO